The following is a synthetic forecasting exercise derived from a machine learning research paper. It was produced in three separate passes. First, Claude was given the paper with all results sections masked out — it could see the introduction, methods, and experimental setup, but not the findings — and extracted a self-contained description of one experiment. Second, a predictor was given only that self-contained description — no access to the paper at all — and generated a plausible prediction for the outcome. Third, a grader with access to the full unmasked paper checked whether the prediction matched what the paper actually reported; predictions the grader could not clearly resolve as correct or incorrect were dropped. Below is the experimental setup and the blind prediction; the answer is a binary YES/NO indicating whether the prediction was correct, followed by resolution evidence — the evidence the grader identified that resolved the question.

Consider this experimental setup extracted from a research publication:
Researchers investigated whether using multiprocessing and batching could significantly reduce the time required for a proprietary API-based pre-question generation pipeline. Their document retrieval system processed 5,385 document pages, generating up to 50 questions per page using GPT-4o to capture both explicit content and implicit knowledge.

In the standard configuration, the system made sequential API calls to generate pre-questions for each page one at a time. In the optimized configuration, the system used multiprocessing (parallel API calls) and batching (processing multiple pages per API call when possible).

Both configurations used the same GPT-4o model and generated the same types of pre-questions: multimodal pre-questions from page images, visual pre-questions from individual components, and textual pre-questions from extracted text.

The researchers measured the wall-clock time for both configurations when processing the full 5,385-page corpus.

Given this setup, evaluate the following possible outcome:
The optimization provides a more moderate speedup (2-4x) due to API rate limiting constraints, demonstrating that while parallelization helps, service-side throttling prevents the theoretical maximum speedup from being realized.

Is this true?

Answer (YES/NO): NO